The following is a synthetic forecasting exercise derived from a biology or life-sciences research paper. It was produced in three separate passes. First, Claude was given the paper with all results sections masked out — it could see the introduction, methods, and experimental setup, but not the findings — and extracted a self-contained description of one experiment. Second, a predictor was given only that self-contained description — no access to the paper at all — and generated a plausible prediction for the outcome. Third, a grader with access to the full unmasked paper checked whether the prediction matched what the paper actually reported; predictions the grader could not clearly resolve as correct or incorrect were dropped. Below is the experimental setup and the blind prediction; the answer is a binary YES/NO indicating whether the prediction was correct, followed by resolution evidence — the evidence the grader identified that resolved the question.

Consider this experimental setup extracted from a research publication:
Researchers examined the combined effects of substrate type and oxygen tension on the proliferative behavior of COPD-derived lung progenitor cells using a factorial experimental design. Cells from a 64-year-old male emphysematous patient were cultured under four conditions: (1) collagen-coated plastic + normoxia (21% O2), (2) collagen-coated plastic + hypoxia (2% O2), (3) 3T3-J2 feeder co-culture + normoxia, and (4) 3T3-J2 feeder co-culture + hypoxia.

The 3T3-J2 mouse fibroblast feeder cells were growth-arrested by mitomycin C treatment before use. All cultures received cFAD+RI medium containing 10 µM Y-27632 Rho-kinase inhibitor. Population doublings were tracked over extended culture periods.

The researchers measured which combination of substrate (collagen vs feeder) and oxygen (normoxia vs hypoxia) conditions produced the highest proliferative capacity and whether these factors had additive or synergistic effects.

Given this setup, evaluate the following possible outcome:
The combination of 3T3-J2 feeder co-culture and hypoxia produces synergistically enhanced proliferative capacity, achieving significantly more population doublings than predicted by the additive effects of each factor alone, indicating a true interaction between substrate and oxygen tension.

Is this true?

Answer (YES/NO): YES